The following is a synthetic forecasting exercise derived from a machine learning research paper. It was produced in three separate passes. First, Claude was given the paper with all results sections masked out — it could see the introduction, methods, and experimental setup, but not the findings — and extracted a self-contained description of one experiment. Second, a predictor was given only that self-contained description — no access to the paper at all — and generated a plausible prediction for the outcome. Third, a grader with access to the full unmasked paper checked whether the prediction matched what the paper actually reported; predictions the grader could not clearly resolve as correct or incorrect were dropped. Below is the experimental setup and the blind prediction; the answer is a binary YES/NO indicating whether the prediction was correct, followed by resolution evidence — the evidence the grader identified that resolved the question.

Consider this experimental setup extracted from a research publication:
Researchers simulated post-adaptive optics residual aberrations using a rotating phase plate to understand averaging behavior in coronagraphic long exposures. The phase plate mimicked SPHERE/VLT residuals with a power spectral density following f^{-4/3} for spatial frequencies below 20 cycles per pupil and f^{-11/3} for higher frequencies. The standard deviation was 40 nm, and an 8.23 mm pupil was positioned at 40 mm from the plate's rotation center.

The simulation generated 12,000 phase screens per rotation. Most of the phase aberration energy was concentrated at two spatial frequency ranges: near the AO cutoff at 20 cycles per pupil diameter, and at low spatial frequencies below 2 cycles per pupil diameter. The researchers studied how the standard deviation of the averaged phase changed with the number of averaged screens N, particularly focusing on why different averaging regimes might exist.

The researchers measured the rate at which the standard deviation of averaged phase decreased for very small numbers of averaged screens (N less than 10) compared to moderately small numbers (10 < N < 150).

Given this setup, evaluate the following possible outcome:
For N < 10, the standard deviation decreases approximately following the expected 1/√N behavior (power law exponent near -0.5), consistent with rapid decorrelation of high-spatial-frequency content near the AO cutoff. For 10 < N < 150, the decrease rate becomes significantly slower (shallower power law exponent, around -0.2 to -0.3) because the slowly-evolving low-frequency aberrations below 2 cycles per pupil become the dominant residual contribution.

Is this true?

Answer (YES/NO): NO